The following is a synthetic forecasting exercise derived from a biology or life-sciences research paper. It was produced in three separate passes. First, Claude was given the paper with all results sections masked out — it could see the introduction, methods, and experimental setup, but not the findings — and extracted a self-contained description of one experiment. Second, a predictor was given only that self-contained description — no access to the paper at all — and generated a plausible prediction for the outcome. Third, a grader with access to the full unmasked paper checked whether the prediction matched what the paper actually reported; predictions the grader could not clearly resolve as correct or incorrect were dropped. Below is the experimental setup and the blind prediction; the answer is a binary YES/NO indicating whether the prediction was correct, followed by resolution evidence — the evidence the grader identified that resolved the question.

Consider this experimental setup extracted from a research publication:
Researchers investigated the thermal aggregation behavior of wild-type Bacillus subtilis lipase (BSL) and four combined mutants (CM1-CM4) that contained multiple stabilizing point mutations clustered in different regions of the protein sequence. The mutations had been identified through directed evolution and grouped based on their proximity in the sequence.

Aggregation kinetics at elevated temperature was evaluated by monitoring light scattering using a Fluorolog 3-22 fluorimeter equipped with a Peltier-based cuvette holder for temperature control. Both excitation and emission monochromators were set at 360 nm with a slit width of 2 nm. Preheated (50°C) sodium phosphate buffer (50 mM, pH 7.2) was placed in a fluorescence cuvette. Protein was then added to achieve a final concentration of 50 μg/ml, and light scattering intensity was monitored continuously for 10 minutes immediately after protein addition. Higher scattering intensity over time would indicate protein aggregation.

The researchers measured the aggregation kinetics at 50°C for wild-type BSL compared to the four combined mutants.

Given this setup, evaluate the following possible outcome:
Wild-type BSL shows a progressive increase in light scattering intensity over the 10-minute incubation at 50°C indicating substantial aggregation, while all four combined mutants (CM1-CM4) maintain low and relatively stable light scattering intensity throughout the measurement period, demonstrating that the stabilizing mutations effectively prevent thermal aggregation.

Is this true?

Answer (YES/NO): YES